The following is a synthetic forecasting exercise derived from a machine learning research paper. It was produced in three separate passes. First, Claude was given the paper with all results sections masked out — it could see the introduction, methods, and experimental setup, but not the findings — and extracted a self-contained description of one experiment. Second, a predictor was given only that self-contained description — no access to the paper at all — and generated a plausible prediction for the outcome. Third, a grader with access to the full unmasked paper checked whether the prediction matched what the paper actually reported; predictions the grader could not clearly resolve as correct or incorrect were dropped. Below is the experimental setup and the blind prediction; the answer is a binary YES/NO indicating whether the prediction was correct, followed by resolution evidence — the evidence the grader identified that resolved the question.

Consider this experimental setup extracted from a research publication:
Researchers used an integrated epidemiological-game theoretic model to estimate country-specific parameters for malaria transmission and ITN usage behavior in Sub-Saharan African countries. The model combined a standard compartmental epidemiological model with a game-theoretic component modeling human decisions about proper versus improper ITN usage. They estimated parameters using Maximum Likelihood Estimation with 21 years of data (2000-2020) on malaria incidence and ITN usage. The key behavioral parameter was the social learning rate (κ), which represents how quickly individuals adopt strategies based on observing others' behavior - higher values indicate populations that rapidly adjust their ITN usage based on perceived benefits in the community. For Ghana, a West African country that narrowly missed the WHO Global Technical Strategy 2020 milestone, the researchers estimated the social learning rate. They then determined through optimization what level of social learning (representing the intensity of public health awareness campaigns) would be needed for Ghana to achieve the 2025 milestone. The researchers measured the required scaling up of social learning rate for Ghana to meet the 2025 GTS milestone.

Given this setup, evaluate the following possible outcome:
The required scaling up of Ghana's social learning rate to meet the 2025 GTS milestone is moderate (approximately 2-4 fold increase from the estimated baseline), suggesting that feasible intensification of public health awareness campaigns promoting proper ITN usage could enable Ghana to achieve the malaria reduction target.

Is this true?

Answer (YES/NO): NO